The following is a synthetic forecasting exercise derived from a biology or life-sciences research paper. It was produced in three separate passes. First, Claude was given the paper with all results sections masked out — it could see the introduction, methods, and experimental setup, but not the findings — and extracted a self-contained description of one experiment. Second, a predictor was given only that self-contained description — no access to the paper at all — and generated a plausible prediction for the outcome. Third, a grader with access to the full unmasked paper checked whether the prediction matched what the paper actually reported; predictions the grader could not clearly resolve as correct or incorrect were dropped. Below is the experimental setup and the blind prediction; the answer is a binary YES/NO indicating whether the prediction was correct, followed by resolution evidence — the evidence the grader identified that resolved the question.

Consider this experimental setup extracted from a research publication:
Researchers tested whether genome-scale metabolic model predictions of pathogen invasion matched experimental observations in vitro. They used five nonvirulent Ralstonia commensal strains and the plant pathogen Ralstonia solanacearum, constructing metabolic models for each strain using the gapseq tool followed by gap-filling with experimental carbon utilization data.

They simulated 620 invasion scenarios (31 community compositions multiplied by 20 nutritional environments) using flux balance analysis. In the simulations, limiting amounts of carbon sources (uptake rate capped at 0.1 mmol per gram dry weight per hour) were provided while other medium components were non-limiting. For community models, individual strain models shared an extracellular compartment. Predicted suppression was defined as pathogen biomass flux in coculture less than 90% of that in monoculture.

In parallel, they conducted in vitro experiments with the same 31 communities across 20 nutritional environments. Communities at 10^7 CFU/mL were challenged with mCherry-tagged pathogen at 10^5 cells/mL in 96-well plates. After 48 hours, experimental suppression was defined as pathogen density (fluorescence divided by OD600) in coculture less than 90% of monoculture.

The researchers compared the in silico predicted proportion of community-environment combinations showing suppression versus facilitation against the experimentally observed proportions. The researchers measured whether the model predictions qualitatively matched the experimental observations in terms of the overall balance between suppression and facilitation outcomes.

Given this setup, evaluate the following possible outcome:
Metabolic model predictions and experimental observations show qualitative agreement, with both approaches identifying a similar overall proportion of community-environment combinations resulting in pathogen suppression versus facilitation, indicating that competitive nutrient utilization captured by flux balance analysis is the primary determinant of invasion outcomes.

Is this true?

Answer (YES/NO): NO